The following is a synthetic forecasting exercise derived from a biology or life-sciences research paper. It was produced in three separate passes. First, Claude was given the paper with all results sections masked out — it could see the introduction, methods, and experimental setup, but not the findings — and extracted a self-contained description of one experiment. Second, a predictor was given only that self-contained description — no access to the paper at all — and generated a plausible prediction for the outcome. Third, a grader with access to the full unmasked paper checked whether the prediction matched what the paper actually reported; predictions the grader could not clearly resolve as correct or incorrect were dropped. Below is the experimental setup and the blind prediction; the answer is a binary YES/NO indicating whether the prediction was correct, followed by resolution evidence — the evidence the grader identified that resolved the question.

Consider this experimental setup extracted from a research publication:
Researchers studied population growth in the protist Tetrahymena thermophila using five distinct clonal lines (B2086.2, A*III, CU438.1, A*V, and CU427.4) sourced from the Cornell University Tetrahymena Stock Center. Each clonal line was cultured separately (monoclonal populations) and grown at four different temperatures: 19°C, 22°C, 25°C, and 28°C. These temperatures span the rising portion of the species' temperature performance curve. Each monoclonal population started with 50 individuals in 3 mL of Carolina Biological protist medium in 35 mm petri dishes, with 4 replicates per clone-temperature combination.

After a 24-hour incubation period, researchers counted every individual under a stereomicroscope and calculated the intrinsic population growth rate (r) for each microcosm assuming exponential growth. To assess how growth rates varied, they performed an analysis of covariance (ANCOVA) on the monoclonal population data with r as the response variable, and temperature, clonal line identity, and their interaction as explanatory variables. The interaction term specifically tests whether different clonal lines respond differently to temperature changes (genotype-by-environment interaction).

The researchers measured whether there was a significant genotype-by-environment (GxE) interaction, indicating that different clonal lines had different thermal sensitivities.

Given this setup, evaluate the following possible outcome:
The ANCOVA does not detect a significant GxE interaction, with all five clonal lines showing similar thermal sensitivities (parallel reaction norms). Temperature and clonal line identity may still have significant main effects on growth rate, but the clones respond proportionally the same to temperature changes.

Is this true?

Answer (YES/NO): NO